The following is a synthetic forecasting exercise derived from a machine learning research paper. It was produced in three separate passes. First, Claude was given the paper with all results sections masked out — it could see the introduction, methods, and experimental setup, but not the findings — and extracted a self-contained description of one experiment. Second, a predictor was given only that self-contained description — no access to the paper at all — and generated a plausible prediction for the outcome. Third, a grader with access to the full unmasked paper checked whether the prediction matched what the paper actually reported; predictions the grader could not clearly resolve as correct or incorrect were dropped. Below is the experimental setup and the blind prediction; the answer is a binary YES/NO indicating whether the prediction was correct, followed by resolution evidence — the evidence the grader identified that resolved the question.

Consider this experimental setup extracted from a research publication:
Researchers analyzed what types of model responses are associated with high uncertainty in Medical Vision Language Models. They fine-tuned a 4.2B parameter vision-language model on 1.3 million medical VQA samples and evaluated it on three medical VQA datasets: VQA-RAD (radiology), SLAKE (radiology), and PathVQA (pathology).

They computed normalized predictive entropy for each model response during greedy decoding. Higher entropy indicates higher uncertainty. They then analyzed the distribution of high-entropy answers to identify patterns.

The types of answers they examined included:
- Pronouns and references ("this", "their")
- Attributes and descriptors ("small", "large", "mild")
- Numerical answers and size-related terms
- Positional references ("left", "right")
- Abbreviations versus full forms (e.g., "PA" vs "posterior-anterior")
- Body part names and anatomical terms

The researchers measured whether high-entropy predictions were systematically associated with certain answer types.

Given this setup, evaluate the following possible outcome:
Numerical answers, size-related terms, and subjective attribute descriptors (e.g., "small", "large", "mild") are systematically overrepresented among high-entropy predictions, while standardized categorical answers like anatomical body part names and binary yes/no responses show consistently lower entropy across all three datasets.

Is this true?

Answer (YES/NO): NO